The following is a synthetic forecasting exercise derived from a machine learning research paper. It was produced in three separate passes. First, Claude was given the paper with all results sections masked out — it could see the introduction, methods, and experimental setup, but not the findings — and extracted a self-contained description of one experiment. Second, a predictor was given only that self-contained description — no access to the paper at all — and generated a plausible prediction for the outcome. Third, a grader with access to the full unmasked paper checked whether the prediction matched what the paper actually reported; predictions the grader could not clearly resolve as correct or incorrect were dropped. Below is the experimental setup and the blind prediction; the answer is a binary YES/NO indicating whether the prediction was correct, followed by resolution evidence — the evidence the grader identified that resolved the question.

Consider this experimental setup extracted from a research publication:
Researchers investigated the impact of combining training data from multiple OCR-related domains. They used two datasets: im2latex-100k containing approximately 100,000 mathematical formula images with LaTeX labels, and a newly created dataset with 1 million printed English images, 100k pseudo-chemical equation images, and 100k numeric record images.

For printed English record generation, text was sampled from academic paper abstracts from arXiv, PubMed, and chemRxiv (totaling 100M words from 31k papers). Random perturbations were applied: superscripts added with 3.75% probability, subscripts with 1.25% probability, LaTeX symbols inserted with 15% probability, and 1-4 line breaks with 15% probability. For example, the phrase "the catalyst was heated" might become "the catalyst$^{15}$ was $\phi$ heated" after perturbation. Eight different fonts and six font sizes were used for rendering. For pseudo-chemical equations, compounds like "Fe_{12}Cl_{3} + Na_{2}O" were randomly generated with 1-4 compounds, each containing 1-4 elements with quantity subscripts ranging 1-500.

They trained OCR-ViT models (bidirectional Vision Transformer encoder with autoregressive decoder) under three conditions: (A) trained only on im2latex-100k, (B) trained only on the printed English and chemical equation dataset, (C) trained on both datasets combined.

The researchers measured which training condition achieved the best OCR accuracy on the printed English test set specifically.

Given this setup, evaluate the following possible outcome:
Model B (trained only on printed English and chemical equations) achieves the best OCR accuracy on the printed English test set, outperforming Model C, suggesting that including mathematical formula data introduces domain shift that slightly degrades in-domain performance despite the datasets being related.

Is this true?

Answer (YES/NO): YES